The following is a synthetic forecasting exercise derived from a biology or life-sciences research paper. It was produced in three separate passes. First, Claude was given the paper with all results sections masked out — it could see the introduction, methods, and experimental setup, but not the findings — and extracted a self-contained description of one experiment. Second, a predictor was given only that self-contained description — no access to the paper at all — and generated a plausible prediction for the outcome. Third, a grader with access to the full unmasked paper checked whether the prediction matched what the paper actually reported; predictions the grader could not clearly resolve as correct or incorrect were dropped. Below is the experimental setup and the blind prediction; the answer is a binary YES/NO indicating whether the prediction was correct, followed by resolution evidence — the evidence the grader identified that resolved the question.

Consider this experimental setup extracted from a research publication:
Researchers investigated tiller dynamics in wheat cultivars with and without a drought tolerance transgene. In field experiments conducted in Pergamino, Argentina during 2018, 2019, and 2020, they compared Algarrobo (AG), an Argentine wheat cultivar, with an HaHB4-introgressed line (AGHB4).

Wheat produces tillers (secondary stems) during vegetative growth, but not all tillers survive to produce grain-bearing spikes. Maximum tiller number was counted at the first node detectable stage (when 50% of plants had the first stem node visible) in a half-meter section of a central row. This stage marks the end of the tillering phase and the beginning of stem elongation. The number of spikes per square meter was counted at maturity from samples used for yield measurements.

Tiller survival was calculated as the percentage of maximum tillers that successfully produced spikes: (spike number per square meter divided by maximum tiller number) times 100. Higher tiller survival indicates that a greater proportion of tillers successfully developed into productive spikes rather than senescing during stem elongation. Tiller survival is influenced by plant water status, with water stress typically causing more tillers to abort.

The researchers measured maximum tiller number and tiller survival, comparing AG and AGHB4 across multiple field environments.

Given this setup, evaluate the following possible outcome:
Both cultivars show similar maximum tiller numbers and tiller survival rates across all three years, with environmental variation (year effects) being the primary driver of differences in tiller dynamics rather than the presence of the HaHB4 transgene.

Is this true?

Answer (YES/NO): NO